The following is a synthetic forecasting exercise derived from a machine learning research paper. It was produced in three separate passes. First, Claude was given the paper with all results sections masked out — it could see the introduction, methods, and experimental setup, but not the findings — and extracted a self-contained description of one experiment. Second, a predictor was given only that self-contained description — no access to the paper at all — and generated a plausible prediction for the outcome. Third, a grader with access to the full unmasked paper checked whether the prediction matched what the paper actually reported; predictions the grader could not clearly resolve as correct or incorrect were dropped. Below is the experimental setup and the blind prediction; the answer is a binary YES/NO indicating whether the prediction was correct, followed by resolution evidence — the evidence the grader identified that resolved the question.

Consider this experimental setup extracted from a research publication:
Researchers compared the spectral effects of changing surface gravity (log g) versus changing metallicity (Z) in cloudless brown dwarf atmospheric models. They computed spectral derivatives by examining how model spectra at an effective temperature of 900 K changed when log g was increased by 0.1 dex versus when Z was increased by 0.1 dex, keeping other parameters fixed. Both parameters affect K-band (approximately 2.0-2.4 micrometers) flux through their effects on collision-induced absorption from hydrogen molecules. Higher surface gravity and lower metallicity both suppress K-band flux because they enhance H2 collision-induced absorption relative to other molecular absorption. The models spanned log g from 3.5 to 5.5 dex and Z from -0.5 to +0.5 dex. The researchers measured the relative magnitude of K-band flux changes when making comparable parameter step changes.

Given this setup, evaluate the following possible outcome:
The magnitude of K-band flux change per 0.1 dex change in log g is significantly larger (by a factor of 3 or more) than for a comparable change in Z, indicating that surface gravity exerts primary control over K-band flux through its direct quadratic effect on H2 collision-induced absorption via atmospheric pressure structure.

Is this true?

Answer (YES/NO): NO